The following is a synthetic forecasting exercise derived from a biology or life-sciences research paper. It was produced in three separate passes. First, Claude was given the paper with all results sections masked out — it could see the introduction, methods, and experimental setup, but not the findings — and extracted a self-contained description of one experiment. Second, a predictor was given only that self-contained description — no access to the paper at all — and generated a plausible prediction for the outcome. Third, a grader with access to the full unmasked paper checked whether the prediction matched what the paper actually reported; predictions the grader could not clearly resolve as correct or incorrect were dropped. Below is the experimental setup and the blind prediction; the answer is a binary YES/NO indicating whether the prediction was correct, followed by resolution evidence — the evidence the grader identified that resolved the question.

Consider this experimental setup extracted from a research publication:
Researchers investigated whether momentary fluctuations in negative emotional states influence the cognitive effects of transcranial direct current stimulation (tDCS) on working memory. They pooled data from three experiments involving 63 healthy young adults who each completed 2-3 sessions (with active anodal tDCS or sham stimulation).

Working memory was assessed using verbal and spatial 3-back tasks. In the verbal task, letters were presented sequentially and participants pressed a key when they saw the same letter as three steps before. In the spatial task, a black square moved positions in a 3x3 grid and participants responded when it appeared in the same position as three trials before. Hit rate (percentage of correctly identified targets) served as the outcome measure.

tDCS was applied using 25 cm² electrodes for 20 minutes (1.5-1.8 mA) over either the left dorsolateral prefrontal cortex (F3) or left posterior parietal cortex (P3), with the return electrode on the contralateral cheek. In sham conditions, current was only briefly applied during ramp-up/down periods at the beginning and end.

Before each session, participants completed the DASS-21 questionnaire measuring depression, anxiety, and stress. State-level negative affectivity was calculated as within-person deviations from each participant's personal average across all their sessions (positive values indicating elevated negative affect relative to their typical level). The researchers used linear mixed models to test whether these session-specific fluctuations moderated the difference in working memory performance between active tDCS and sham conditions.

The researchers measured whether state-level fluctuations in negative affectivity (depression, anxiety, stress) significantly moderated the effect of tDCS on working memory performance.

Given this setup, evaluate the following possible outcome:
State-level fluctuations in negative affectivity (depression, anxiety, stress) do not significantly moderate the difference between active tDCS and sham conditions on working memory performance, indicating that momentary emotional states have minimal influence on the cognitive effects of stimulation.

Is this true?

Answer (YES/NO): NO